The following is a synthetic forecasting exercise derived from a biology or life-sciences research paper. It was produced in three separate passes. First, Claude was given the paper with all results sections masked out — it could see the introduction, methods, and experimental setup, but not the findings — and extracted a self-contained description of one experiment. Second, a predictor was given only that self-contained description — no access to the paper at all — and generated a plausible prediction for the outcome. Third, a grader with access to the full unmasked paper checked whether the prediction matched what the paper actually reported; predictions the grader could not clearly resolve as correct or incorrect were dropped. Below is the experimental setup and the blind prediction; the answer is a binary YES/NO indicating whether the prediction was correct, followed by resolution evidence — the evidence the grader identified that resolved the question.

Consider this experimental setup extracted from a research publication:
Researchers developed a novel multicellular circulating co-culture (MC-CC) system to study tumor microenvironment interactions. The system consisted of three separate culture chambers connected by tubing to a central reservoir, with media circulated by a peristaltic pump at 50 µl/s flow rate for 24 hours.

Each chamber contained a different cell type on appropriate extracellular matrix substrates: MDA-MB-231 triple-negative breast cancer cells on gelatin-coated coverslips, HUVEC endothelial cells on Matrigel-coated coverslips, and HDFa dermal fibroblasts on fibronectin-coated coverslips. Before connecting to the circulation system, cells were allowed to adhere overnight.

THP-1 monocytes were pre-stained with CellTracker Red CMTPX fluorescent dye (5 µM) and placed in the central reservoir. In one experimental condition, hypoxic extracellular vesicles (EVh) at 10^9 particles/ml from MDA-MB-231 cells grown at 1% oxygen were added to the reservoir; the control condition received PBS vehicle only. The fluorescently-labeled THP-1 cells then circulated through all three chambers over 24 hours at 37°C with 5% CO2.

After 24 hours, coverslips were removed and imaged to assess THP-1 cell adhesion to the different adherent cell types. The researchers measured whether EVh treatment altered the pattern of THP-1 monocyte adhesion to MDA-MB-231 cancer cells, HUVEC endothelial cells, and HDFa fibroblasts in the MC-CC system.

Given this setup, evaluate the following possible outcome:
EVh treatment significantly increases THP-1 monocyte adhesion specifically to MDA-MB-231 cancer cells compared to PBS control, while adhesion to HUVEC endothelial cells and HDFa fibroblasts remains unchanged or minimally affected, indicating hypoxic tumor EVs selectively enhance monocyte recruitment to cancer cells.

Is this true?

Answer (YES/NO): NO